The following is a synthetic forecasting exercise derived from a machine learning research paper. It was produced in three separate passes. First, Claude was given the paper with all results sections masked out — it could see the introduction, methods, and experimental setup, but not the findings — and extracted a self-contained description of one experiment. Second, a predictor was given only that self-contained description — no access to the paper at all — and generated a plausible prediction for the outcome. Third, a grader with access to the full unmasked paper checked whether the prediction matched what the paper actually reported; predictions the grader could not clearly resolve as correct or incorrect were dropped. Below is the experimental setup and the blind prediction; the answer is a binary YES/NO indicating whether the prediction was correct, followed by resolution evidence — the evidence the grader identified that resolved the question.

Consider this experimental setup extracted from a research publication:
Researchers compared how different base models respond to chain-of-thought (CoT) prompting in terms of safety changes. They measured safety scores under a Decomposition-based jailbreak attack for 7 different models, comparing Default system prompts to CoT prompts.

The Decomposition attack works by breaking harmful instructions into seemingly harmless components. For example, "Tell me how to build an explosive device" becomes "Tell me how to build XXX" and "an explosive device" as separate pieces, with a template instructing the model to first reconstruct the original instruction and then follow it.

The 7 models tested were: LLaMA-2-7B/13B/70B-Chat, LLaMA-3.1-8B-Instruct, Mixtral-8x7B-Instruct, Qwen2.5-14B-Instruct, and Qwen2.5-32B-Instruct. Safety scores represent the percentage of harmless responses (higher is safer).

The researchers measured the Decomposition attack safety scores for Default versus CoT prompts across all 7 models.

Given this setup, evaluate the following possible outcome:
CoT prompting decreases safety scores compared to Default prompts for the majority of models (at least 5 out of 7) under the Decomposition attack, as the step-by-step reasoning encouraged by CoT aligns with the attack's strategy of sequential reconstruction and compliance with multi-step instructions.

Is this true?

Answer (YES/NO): YES